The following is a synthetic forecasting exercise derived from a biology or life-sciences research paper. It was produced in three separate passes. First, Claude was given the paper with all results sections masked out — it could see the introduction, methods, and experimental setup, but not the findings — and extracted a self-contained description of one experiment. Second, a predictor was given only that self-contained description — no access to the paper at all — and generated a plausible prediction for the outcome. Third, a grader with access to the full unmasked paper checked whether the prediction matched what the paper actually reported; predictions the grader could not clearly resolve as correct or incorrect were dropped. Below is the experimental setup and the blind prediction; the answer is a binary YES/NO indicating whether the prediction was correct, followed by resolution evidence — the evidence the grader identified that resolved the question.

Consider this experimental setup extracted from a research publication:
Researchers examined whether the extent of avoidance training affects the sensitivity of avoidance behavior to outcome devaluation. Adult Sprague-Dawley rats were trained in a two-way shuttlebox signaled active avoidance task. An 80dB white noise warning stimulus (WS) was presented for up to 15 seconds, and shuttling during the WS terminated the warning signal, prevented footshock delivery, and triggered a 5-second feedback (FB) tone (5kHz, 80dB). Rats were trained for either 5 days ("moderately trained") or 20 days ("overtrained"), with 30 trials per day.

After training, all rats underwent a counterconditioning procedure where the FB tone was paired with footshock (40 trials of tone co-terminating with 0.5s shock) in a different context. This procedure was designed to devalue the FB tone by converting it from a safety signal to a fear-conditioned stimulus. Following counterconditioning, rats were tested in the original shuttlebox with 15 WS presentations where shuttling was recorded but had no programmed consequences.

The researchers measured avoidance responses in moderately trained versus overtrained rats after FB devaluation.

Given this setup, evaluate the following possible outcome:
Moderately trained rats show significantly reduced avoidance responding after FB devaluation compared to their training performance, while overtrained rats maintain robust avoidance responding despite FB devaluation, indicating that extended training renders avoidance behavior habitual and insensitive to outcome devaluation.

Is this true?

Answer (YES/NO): YES